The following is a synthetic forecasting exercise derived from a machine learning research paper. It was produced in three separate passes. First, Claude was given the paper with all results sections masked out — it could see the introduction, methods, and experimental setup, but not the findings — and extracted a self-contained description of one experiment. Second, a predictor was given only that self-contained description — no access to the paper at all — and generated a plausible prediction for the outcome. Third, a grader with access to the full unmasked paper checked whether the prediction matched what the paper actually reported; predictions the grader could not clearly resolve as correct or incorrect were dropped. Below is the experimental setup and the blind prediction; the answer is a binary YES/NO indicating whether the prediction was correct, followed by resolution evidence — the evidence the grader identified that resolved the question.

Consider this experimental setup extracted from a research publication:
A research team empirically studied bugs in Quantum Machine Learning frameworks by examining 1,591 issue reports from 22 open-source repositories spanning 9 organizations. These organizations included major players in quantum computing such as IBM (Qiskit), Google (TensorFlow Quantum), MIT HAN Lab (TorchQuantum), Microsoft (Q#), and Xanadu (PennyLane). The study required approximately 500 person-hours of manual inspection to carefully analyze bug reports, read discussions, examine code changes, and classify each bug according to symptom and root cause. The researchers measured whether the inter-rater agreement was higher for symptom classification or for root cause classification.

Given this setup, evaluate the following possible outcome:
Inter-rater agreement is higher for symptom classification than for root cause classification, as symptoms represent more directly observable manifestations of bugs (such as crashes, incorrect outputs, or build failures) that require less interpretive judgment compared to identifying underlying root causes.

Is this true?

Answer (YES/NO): YES